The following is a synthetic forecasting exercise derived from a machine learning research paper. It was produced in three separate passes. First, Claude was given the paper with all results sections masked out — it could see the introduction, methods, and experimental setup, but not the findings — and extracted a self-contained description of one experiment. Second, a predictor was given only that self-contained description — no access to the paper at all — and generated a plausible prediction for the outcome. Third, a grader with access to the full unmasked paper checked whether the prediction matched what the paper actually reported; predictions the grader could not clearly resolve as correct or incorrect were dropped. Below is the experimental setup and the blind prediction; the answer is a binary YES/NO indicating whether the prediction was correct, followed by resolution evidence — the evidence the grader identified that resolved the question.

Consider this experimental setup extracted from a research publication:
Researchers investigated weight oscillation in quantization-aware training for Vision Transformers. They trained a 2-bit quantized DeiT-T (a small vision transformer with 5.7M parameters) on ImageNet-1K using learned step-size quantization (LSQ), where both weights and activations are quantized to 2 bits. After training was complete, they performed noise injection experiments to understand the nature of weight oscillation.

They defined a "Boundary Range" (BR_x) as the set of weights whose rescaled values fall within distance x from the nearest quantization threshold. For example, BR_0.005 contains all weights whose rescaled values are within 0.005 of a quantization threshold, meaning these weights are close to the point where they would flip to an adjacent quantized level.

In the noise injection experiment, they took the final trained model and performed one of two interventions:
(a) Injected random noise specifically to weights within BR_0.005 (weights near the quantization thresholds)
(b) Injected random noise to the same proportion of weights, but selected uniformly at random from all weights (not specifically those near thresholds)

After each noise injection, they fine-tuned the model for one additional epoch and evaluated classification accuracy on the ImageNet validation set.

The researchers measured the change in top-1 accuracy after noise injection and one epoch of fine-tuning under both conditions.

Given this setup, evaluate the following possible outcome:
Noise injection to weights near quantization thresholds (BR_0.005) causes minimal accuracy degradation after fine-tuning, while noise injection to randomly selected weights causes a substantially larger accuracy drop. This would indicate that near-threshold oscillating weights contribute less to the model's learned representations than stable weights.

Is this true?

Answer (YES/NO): YES